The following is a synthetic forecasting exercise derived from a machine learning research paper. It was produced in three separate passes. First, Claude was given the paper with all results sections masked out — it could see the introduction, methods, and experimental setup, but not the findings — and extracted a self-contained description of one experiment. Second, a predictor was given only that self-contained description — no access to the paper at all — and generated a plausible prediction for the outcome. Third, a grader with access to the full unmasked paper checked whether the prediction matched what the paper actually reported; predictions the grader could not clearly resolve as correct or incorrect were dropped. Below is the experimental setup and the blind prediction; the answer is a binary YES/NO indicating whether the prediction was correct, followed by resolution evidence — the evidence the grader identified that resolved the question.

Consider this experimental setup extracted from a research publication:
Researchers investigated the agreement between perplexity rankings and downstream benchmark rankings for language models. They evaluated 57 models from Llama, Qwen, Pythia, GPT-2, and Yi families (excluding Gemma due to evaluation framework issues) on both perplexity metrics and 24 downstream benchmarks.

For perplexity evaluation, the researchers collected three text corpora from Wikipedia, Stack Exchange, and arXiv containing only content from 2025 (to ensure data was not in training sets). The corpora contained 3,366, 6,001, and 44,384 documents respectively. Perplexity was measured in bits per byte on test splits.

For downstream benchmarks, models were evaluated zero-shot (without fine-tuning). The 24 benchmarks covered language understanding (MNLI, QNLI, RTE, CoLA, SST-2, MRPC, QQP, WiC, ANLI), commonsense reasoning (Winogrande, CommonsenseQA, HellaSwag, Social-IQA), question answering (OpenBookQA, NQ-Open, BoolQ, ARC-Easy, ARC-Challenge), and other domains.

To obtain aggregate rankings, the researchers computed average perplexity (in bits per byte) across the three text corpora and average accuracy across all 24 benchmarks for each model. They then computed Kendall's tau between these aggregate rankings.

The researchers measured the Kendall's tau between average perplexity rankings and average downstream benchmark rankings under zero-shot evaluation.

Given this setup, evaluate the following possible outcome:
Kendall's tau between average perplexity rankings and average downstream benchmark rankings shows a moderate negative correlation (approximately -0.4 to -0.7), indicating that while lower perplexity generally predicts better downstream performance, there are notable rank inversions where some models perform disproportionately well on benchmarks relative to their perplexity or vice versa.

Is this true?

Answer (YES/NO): NO